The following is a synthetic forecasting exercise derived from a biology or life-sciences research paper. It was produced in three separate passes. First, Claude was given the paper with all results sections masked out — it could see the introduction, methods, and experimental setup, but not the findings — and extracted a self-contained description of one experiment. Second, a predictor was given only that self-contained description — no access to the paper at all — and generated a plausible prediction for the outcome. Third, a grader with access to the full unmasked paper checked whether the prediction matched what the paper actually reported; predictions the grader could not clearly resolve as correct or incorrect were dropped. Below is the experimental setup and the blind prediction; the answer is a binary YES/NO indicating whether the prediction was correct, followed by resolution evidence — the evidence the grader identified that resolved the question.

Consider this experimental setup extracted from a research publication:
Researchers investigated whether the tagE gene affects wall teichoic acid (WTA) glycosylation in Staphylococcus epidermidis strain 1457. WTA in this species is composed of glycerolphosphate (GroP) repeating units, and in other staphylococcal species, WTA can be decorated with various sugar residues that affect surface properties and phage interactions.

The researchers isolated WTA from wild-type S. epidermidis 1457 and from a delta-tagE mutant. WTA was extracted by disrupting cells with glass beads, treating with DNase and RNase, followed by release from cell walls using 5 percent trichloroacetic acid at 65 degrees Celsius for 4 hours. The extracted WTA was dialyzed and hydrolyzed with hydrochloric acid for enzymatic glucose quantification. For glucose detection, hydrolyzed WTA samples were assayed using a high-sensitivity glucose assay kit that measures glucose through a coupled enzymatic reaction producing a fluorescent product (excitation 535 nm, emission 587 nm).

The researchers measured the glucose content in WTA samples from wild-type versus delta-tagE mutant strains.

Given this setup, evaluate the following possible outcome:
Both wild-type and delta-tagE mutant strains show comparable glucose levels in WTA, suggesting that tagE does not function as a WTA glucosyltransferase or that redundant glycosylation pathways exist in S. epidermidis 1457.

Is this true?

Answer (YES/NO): NO